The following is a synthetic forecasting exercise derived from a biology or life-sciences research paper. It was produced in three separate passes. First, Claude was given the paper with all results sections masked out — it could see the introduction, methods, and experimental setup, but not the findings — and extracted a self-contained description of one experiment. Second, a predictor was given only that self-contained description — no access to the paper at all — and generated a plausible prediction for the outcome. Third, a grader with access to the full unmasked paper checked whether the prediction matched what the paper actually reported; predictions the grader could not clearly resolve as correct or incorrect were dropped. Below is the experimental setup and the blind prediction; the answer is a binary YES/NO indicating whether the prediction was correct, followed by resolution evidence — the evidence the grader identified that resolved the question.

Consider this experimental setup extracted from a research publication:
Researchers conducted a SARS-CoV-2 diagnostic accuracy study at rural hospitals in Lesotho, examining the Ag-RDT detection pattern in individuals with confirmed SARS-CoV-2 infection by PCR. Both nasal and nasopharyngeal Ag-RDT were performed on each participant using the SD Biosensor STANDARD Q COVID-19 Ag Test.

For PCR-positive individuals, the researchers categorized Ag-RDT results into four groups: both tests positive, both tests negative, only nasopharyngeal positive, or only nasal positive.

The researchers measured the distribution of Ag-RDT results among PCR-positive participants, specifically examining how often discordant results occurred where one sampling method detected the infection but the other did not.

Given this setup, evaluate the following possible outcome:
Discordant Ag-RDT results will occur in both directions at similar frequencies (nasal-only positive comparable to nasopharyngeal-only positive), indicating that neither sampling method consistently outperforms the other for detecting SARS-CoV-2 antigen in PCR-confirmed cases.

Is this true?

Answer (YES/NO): NO